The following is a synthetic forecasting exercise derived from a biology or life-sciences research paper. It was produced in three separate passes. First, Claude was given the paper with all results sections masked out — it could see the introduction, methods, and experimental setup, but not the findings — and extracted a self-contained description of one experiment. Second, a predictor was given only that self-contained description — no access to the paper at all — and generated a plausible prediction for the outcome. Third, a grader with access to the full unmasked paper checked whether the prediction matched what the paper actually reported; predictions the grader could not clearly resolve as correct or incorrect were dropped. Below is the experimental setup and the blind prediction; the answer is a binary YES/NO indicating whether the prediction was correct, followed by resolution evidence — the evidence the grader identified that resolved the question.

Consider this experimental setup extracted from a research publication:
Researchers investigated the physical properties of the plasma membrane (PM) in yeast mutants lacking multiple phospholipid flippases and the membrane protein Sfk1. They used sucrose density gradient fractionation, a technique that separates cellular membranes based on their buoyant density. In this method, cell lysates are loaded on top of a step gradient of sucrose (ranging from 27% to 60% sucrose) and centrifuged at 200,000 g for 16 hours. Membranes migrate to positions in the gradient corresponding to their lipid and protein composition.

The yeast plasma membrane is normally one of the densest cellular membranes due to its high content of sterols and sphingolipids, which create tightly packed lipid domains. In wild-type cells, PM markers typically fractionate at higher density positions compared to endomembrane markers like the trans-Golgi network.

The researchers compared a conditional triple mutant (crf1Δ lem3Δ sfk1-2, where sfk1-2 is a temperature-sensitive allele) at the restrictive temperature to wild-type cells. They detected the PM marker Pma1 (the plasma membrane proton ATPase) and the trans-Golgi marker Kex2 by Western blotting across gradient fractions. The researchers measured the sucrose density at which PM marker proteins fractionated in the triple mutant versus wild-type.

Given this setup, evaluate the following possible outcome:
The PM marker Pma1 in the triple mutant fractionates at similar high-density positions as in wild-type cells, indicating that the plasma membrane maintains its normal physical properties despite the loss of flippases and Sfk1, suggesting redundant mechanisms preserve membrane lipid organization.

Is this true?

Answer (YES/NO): NO